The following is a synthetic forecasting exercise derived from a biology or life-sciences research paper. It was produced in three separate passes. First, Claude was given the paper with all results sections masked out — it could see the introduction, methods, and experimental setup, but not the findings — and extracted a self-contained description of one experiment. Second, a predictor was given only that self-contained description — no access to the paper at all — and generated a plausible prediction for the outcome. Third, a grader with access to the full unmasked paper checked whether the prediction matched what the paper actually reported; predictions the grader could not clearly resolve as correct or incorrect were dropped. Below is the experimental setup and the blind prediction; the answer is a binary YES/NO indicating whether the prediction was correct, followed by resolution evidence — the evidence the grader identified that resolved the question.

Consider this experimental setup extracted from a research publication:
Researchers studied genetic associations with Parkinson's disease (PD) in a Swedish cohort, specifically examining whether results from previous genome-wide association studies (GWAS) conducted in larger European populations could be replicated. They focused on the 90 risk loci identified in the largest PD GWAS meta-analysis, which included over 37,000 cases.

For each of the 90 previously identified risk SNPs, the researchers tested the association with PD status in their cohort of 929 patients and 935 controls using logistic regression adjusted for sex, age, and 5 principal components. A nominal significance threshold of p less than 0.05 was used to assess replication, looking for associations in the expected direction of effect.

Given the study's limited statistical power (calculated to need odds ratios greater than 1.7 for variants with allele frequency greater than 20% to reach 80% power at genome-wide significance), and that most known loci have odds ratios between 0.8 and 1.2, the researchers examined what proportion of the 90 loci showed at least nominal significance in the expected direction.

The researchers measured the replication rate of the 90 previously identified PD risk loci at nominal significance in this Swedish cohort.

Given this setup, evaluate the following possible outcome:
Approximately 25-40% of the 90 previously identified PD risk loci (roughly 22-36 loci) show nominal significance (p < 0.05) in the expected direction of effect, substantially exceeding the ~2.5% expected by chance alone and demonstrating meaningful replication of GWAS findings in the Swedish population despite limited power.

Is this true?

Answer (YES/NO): YES